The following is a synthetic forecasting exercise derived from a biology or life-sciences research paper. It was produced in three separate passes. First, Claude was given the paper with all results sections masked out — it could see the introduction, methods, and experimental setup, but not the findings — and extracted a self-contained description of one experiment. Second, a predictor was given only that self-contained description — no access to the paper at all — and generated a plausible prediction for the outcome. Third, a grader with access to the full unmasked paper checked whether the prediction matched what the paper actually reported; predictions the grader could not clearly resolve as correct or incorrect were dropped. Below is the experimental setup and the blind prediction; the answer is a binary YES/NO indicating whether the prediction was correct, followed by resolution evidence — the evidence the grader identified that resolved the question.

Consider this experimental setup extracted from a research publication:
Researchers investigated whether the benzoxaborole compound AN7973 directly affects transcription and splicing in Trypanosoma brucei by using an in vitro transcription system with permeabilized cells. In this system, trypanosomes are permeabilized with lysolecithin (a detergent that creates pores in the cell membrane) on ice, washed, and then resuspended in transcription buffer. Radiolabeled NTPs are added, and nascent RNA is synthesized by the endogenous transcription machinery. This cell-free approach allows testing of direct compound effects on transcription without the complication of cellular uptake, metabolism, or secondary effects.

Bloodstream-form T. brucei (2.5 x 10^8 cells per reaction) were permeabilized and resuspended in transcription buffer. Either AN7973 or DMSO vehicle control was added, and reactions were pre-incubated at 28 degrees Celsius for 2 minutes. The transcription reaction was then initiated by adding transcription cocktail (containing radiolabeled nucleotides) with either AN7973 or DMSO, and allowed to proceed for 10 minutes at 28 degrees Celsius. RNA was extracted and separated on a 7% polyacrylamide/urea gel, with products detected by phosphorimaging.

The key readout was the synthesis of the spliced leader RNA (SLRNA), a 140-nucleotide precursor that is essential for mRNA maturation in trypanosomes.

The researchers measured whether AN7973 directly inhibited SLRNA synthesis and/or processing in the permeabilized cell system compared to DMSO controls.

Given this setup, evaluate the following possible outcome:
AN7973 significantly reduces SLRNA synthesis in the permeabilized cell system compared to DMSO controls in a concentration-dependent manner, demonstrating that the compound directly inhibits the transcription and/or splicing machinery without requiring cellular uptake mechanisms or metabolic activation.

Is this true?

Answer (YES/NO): NO